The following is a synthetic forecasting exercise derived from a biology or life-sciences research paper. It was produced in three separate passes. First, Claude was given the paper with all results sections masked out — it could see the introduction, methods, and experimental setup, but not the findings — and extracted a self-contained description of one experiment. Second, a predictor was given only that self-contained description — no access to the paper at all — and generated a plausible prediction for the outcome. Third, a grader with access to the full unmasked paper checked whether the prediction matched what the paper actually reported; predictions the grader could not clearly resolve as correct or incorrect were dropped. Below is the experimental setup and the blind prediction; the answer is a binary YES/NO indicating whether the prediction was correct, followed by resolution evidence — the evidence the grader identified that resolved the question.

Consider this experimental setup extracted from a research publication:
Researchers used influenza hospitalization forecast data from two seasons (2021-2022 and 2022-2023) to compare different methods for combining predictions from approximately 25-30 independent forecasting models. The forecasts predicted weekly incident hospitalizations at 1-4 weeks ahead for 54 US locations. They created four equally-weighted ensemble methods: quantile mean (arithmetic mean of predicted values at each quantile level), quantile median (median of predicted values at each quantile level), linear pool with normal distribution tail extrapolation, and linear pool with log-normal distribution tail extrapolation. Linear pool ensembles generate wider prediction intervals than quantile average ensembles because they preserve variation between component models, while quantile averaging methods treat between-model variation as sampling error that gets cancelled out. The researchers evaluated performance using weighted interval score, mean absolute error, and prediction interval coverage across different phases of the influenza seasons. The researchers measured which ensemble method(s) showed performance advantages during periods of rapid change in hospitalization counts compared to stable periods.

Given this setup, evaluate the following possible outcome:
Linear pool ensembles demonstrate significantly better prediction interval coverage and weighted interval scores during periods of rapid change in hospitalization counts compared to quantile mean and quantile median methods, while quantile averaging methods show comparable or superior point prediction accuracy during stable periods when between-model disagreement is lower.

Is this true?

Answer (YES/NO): NO